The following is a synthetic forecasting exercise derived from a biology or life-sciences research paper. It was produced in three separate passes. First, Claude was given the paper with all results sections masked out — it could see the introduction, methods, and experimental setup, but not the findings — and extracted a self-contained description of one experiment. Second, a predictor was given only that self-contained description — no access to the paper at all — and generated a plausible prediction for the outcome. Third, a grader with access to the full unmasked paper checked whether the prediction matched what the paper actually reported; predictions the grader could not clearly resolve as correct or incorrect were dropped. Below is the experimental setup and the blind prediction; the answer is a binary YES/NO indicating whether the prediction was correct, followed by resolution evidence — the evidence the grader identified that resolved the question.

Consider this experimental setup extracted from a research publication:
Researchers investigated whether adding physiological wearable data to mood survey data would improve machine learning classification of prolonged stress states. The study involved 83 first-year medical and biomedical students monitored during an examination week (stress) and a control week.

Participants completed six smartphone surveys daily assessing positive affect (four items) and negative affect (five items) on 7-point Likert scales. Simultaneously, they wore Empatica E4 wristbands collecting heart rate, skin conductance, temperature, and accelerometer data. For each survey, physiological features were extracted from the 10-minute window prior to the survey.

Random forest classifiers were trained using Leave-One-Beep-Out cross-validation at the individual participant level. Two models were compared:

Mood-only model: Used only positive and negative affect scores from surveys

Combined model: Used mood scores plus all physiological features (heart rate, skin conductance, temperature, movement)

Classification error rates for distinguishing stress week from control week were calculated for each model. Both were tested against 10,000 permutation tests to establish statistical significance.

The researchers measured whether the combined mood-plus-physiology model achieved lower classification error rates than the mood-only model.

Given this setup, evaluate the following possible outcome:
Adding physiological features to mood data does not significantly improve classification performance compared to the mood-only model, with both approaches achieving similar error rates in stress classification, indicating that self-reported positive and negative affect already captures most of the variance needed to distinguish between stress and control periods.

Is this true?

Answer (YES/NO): NO